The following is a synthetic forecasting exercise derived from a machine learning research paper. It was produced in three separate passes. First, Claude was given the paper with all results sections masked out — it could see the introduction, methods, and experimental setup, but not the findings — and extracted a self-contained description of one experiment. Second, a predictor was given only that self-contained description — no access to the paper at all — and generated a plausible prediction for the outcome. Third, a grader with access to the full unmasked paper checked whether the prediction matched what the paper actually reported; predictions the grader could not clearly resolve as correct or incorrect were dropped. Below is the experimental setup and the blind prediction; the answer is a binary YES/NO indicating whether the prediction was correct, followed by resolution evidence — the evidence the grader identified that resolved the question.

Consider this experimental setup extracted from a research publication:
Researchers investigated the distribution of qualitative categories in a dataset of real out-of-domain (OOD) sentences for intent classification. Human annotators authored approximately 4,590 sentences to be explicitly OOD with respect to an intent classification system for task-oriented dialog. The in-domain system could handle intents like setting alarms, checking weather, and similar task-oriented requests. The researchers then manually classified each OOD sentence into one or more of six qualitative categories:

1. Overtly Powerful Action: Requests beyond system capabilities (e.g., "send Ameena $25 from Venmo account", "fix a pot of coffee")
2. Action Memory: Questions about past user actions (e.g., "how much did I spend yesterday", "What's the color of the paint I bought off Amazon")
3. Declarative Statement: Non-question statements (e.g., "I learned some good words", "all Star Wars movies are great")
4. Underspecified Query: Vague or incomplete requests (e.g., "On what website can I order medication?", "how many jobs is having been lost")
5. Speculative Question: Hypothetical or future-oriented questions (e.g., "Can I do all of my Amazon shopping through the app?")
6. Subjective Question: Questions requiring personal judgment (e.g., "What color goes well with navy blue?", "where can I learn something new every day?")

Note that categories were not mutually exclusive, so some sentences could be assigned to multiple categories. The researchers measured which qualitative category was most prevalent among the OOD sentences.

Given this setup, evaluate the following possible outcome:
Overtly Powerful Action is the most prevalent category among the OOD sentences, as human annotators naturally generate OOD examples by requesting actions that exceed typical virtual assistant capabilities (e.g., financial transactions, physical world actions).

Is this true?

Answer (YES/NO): NO